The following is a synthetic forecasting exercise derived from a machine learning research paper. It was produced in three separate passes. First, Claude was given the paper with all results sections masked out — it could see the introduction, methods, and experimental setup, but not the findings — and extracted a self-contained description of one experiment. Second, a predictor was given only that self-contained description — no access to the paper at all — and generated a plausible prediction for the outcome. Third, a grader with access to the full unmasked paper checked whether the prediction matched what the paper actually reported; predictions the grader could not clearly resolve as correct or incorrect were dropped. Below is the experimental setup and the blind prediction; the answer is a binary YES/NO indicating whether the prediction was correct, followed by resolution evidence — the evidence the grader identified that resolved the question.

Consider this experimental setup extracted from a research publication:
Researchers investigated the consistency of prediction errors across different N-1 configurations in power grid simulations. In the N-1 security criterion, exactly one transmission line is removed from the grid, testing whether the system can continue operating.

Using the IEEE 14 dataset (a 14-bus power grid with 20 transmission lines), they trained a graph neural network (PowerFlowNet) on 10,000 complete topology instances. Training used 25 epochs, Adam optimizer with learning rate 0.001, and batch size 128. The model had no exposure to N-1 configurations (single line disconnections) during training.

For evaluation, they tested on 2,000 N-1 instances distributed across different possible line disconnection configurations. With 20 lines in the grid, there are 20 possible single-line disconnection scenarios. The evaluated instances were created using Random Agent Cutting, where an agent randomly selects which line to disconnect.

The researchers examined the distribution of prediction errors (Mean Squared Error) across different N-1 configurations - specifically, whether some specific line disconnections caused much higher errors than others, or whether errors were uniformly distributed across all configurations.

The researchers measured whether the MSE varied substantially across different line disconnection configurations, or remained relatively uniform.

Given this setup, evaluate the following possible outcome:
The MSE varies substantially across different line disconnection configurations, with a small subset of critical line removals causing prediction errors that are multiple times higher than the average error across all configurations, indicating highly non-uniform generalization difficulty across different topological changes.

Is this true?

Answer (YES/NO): NO